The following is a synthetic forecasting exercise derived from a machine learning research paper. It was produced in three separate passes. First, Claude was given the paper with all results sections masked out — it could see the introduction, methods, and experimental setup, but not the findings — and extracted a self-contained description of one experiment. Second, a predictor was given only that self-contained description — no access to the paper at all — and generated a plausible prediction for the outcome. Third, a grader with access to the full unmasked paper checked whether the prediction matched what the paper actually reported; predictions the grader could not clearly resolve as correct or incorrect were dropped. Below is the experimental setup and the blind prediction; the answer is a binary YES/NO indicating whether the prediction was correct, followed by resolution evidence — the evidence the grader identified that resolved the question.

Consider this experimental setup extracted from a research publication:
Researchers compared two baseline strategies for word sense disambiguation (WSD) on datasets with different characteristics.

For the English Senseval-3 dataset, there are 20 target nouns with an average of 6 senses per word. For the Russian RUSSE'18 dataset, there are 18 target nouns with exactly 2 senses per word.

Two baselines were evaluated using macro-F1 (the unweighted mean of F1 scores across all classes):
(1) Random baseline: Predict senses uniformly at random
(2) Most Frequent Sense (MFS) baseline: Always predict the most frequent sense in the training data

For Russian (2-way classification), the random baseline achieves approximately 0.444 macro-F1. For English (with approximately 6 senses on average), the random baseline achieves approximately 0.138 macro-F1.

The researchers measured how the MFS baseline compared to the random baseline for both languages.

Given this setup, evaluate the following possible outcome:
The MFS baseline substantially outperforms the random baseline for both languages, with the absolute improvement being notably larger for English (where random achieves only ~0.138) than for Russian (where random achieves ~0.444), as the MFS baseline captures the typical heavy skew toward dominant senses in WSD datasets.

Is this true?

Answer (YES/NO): NO